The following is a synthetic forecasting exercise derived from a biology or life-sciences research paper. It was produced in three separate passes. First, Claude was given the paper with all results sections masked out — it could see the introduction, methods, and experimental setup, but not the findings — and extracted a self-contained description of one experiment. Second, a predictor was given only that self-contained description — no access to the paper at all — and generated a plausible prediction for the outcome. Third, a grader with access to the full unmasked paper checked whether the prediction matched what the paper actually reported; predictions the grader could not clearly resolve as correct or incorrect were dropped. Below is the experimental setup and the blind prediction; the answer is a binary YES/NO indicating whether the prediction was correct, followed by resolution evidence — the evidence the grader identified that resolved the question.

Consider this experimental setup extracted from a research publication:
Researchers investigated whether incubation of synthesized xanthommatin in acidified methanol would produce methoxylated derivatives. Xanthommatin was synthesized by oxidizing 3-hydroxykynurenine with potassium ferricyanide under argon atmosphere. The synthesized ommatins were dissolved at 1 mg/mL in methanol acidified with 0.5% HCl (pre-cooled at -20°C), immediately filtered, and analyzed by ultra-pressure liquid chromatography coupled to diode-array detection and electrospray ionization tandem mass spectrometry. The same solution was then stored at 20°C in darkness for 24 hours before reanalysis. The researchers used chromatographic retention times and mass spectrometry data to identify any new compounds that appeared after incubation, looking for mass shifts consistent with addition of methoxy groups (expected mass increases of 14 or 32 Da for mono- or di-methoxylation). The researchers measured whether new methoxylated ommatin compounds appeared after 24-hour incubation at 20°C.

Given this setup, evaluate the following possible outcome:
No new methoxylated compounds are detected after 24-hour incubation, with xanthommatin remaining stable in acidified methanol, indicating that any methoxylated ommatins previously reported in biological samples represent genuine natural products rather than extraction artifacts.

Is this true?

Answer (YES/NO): NO